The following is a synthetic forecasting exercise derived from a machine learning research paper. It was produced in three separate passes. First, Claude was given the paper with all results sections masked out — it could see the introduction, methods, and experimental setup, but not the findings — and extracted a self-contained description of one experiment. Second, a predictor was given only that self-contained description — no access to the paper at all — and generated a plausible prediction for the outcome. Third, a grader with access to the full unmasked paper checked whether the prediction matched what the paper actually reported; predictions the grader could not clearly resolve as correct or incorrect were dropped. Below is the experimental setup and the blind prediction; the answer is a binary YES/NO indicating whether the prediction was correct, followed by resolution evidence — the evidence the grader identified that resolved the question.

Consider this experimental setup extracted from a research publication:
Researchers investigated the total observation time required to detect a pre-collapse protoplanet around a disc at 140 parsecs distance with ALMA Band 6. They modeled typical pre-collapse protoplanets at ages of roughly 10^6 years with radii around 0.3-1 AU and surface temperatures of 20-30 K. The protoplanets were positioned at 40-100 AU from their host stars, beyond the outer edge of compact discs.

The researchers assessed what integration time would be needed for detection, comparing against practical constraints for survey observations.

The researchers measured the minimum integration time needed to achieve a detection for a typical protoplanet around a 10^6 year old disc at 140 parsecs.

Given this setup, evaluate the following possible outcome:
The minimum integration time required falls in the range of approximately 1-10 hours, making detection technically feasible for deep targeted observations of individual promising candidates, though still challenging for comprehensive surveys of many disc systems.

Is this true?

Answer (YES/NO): NO